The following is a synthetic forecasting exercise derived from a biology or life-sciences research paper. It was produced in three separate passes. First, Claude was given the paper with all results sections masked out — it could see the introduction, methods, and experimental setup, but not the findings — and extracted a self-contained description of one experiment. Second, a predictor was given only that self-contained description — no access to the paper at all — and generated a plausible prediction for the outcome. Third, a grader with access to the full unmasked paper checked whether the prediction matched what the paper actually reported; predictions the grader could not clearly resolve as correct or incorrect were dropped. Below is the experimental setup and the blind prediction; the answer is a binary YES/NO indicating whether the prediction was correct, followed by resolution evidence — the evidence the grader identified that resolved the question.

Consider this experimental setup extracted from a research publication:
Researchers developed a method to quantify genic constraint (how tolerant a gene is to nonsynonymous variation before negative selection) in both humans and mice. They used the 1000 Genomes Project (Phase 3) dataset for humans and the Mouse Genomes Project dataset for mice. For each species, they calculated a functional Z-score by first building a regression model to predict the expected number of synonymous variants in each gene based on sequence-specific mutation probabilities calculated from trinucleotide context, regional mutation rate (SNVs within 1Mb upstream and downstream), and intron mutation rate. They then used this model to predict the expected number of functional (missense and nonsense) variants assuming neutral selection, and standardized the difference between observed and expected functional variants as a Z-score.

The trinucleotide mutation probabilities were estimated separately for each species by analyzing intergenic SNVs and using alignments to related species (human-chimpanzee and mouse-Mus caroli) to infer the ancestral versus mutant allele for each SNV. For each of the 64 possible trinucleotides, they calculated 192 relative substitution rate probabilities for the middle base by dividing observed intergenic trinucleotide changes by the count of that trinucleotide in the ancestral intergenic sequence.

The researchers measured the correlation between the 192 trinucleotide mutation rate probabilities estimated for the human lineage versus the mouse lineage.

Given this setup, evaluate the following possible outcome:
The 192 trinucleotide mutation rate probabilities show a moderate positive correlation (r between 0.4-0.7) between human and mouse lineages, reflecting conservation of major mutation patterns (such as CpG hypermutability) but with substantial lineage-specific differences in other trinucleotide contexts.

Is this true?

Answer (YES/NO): NO